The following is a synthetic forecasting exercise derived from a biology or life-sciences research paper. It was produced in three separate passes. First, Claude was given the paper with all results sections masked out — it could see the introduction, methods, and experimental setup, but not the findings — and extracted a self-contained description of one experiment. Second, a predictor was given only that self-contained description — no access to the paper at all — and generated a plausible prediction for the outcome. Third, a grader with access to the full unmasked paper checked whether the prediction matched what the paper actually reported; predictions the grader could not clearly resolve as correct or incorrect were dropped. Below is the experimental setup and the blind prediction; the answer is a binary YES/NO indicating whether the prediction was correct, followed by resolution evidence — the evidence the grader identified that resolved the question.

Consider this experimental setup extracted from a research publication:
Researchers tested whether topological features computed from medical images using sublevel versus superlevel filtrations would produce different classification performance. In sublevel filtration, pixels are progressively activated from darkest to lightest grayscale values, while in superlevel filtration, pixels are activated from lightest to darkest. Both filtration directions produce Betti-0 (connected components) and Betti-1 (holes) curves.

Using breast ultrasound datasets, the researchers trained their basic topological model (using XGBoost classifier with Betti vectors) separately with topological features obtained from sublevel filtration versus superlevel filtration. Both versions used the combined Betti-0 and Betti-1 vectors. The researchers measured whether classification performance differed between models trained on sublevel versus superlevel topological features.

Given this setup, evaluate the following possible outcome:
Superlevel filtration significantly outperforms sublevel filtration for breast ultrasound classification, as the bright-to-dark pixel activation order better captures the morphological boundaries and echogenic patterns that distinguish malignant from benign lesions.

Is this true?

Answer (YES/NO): NO